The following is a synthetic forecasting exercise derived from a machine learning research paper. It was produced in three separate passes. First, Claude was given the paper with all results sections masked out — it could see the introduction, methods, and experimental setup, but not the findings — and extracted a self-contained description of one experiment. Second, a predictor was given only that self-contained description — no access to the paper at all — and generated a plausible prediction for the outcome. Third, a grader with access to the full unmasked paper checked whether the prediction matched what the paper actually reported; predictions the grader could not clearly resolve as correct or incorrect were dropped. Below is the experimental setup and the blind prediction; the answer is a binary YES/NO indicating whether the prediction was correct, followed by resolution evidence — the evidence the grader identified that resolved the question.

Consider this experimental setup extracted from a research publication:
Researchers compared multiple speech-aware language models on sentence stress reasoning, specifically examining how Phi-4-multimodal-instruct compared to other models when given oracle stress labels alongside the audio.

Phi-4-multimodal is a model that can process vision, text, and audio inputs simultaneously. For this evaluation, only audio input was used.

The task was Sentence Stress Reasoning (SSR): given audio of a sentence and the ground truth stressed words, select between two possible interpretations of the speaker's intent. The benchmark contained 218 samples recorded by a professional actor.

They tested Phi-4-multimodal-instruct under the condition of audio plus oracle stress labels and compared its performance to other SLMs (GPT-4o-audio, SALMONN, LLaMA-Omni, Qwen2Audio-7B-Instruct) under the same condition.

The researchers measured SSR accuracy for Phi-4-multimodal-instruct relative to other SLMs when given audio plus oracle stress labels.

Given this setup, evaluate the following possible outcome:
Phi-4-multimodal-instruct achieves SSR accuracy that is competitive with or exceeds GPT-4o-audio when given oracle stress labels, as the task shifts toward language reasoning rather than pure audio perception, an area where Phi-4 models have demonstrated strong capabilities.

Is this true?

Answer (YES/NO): NO